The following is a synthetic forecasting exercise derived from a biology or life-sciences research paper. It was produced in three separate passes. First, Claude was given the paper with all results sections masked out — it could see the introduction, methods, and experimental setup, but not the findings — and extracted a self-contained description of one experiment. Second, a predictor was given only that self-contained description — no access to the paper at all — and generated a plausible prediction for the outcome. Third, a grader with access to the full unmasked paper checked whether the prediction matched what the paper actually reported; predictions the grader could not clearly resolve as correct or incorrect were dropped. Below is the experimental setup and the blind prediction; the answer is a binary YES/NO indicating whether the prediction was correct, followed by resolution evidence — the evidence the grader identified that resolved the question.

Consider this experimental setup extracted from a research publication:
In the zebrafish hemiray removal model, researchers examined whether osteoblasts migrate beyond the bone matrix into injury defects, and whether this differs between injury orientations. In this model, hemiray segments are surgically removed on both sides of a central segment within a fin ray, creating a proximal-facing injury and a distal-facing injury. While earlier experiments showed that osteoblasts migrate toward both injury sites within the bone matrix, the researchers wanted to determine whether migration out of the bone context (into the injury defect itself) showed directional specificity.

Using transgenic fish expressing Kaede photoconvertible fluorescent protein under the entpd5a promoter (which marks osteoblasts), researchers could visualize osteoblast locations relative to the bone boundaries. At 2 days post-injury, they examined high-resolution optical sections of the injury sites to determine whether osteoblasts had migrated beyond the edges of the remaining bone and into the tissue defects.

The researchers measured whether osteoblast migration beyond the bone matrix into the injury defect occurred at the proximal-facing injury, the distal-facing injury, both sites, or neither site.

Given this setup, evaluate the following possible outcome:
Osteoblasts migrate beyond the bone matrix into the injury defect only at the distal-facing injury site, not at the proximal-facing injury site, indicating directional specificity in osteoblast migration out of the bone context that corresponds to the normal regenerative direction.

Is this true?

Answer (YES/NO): YES